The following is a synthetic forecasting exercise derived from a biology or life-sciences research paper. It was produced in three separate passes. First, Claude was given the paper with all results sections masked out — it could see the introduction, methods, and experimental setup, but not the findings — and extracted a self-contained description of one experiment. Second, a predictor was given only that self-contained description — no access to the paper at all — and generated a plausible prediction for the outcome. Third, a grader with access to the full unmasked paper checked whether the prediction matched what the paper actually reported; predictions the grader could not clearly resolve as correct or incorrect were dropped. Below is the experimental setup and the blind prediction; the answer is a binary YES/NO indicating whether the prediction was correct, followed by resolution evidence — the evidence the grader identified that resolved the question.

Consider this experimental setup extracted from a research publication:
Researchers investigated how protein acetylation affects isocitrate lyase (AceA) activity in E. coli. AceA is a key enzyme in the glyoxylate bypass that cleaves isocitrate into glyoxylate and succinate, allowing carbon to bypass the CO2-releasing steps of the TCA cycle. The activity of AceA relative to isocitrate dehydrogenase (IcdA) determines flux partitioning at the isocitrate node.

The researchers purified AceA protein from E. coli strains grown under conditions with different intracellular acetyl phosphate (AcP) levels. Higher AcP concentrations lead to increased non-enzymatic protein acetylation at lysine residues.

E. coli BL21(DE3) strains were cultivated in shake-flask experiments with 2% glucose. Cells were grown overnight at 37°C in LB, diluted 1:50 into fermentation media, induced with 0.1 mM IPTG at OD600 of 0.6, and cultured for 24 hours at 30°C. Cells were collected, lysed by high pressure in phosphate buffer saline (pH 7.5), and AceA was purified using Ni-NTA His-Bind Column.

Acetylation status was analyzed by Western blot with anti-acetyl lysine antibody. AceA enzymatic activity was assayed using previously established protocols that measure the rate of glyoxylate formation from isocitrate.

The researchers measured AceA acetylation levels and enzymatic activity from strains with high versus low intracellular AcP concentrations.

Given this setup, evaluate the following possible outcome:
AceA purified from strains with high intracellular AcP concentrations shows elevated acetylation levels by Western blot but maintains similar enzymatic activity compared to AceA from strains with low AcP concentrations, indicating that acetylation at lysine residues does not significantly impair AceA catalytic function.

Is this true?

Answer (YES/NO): NO